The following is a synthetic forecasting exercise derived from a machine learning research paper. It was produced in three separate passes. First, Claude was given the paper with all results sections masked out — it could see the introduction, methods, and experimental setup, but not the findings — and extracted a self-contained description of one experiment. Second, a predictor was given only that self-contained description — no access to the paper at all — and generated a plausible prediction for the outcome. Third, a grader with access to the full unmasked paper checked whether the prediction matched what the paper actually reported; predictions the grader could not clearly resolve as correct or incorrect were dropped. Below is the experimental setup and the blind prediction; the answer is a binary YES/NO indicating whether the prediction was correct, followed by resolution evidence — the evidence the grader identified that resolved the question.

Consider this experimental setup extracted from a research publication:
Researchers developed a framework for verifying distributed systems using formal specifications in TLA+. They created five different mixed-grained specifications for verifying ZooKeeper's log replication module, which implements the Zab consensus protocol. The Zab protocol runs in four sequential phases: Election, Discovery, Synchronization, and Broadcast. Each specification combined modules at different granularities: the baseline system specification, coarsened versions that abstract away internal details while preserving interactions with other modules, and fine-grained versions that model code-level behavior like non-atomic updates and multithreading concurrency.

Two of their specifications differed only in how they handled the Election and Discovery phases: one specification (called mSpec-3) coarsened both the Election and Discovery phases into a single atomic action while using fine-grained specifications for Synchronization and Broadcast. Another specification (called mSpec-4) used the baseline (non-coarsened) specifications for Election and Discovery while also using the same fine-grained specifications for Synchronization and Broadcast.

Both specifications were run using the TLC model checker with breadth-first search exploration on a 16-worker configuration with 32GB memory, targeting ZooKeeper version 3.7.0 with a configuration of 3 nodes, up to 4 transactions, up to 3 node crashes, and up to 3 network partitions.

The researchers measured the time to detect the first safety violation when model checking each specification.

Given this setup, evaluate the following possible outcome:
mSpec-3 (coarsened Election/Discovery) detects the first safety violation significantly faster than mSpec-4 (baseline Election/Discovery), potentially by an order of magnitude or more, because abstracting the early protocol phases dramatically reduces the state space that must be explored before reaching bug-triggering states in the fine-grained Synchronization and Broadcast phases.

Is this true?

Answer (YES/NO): YES